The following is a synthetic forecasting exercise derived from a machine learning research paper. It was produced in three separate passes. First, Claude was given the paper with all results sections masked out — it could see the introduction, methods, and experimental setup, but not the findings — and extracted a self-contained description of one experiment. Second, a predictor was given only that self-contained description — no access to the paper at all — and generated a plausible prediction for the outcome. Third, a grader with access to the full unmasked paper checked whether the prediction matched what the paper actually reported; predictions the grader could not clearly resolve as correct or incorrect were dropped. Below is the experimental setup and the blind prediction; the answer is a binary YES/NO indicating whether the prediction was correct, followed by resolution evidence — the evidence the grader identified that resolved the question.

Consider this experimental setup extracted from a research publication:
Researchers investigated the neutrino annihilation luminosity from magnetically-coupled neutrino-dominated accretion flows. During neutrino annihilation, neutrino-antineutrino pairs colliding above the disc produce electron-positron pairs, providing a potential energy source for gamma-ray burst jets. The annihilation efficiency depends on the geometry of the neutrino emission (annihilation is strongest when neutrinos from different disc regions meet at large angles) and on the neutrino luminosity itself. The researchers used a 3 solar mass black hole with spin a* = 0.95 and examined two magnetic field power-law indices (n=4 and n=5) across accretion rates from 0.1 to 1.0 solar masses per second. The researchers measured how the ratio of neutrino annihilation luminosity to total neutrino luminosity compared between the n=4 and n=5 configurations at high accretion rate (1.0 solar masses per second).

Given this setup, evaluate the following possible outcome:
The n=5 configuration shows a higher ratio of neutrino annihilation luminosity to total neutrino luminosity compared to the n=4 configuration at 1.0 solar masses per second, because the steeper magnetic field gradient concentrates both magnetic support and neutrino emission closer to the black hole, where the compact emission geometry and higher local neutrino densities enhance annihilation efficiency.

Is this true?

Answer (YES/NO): NO